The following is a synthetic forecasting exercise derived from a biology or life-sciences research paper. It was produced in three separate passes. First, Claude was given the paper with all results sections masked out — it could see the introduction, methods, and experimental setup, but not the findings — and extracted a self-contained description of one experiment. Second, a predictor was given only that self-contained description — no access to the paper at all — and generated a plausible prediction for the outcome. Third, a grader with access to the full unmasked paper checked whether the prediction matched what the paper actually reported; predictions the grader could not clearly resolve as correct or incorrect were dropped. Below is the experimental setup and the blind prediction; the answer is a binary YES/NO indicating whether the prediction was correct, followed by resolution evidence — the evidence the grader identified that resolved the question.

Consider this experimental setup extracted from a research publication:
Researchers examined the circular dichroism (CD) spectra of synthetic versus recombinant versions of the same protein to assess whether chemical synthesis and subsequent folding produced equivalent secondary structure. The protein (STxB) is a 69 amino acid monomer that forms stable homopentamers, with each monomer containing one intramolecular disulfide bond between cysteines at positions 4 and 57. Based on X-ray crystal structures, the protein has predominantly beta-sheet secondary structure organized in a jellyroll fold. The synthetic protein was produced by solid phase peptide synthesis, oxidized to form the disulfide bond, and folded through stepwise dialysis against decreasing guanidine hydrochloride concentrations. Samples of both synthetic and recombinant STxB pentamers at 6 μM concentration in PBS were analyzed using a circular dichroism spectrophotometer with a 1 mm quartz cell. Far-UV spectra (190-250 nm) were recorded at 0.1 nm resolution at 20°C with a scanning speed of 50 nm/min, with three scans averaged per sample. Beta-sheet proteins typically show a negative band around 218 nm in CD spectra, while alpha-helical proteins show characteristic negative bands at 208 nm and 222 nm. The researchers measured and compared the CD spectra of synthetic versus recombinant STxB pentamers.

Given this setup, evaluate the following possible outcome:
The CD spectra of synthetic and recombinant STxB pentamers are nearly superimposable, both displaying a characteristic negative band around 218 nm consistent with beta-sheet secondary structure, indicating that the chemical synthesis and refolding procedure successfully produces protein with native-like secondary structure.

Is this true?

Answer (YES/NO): YES